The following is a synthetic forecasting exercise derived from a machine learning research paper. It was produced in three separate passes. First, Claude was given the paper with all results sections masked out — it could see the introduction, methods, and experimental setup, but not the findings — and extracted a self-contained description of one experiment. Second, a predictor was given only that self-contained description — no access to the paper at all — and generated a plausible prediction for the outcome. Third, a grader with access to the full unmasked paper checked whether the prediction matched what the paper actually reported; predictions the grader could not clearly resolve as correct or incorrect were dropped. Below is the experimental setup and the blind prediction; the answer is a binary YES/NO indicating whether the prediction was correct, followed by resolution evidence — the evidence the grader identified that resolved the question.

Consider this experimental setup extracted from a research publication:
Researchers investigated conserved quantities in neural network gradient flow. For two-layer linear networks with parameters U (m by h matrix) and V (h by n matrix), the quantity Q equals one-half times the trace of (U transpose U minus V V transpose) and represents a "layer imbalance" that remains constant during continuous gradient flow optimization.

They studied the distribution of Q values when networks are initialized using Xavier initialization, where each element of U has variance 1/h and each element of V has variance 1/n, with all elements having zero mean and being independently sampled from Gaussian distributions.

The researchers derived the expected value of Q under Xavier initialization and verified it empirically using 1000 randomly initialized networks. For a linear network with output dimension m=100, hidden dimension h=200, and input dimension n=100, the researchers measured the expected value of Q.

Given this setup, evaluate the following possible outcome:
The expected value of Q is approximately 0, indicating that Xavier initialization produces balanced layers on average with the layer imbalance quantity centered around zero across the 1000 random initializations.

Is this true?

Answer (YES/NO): NO